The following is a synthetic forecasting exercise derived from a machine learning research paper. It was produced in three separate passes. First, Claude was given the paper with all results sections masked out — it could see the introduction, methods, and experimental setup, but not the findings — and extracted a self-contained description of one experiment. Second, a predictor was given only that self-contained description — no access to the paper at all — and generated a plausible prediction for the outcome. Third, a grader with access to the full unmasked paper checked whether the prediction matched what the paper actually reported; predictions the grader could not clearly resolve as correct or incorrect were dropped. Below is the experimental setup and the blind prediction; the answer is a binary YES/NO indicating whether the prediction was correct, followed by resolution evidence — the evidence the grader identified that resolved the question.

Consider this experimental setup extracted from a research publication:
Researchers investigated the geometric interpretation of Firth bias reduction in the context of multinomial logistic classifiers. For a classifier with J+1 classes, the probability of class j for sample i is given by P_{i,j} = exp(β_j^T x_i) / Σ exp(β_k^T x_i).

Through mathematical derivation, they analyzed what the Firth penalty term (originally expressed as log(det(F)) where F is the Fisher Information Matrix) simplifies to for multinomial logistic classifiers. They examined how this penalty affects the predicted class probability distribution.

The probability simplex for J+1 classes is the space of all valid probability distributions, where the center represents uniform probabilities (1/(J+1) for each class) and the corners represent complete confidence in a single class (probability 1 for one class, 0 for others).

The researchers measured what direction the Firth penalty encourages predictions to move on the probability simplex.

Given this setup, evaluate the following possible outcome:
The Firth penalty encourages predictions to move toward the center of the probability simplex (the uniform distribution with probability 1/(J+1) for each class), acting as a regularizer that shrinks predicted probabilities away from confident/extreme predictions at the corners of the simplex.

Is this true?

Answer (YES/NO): YES